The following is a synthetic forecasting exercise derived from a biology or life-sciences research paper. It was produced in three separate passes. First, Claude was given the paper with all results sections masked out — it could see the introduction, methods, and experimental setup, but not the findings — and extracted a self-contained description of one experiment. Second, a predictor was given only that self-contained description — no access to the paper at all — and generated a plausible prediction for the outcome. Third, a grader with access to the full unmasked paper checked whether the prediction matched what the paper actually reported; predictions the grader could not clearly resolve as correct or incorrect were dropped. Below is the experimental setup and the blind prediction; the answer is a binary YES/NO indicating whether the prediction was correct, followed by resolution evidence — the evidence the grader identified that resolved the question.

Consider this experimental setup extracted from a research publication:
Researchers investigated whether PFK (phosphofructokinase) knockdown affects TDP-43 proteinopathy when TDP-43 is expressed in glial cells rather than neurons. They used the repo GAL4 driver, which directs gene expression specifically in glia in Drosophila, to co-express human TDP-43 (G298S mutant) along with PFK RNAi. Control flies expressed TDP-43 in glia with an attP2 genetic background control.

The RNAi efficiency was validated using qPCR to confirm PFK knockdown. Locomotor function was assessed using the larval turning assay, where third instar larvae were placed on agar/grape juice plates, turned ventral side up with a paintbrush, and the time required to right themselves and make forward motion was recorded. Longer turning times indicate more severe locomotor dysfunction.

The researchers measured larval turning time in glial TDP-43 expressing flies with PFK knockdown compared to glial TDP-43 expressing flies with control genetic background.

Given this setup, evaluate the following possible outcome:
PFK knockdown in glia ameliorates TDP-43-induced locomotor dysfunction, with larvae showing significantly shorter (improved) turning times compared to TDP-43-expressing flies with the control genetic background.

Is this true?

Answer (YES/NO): NO